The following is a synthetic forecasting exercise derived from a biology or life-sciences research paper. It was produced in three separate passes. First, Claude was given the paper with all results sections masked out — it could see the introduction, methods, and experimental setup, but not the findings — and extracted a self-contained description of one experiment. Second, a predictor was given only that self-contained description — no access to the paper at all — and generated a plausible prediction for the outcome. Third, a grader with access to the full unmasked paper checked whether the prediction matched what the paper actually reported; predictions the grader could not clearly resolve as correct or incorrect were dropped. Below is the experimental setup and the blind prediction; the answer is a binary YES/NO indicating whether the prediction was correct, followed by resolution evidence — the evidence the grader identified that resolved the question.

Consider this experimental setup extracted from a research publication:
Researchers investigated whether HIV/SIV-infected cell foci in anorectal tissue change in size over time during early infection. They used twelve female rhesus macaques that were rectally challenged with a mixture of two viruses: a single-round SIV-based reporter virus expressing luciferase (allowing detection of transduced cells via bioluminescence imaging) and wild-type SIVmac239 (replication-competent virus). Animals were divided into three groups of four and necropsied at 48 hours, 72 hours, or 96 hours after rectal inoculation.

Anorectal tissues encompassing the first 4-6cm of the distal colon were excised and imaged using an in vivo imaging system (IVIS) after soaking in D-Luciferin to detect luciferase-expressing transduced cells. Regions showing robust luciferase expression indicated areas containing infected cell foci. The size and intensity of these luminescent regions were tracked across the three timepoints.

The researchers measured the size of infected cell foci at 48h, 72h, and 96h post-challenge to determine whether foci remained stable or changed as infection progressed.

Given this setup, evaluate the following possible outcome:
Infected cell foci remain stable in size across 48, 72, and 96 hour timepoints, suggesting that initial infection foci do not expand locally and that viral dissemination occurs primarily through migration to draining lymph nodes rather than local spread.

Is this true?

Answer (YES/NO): NO